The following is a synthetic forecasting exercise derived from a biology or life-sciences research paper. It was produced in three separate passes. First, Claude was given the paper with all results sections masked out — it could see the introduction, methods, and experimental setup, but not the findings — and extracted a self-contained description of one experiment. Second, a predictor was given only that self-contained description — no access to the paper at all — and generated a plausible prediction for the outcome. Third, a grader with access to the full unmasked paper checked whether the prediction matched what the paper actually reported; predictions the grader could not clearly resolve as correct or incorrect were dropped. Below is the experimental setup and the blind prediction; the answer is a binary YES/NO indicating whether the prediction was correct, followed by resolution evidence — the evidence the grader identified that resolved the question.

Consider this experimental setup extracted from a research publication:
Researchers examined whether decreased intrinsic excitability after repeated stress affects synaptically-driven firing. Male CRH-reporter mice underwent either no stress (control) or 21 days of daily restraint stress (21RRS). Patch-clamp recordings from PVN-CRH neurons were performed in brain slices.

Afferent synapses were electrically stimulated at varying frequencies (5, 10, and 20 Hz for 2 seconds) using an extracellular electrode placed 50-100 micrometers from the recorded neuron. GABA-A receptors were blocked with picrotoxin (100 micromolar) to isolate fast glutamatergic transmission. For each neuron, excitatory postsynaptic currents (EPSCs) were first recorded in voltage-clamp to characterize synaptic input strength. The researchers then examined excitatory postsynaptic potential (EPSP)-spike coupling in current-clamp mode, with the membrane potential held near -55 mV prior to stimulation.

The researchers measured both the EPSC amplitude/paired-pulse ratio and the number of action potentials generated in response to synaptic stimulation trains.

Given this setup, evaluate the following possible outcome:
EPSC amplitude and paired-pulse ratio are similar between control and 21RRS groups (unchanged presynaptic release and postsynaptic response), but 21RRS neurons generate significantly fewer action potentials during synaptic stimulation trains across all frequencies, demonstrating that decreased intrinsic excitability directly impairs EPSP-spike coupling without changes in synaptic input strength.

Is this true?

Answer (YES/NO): YES